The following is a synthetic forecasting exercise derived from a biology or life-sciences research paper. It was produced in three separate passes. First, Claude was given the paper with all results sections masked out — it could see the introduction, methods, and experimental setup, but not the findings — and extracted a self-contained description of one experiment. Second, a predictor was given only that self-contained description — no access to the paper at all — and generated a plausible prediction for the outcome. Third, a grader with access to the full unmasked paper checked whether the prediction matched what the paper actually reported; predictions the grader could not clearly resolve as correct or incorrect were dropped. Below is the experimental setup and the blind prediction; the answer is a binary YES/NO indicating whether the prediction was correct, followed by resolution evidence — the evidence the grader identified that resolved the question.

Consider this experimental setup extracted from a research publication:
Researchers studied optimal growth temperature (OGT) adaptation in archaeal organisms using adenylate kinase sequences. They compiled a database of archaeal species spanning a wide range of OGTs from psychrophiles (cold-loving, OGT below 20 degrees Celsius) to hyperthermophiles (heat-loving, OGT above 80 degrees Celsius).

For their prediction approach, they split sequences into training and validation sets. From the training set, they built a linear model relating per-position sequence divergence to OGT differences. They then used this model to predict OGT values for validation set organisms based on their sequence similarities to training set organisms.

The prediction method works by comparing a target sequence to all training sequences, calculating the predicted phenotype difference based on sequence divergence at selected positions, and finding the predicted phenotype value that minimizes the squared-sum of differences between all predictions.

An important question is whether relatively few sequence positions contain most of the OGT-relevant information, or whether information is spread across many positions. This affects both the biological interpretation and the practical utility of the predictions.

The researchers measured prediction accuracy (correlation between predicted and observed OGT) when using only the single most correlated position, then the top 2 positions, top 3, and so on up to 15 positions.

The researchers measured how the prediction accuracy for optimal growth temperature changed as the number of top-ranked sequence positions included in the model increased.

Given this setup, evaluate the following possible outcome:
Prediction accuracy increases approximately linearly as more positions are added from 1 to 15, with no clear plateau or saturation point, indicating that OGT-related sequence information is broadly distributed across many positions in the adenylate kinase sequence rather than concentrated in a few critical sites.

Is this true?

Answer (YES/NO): NO